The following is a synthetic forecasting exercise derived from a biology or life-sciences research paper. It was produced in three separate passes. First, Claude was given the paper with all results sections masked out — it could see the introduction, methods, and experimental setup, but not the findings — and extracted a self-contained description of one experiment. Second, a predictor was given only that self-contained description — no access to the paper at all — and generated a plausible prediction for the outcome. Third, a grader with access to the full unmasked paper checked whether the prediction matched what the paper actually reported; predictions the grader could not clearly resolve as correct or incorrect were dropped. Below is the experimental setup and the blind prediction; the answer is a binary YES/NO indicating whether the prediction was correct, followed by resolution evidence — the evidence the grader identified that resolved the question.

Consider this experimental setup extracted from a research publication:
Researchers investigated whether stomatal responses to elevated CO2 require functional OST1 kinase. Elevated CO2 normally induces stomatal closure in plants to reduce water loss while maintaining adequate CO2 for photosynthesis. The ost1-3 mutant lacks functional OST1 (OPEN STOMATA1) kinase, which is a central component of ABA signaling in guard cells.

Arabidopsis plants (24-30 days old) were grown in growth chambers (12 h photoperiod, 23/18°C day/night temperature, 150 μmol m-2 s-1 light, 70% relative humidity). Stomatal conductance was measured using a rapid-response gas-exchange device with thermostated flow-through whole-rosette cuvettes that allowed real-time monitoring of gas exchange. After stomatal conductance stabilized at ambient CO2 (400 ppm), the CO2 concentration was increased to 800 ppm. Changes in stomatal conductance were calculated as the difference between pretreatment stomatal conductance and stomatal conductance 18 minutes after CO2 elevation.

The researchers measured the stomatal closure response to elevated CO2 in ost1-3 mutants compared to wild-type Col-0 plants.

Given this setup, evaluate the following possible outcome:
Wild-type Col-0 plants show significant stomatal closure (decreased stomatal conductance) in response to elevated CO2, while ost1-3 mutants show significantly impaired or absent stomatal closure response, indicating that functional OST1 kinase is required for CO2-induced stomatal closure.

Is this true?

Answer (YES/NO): YES